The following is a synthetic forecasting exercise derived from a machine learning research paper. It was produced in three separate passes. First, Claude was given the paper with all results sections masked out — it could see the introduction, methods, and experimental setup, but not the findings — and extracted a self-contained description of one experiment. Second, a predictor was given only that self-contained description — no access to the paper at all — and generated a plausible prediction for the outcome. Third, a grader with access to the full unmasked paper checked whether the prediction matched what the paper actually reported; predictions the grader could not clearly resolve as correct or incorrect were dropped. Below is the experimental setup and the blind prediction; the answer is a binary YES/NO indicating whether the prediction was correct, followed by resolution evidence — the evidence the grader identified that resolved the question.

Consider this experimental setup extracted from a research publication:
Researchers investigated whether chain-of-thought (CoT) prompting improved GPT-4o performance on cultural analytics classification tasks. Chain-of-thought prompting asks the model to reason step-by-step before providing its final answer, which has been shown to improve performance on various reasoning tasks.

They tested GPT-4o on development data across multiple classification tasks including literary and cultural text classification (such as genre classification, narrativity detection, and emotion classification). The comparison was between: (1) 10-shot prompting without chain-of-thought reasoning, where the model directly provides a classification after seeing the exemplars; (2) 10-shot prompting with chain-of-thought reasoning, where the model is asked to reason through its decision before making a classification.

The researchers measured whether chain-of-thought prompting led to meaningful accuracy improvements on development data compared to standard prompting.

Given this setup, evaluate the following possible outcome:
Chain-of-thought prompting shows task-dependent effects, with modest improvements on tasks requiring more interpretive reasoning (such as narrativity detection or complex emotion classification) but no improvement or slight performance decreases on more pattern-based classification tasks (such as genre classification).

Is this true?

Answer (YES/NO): NO